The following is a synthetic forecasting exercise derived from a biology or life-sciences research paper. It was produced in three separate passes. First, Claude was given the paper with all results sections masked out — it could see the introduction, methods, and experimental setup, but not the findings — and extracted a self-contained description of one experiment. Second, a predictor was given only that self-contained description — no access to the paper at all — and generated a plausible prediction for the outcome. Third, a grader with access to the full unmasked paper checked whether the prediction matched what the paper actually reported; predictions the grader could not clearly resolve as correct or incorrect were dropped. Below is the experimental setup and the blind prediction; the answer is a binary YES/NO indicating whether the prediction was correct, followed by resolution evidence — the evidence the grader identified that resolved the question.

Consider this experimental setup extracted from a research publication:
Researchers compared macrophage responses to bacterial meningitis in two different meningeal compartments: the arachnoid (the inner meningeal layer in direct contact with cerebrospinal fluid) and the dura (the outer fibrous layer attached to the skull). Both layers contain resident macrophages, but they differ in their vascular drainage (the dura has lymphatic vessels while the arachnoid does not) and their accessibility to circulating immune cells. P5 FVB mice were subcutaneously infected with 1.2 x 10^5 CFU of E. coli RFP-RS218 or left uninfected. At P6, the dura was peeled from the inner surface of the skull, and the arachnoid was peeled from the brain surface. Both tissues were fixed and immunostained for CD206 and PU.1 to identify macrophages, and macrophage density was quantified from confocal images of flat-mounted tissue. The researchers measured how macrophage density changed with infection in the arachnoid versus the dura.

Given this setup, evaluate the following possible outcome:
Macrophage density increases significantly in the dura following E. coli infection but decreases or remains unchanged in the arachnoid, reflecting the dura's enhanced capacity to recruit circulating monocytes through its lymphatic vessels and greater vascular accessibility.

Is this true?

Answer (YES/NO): NO